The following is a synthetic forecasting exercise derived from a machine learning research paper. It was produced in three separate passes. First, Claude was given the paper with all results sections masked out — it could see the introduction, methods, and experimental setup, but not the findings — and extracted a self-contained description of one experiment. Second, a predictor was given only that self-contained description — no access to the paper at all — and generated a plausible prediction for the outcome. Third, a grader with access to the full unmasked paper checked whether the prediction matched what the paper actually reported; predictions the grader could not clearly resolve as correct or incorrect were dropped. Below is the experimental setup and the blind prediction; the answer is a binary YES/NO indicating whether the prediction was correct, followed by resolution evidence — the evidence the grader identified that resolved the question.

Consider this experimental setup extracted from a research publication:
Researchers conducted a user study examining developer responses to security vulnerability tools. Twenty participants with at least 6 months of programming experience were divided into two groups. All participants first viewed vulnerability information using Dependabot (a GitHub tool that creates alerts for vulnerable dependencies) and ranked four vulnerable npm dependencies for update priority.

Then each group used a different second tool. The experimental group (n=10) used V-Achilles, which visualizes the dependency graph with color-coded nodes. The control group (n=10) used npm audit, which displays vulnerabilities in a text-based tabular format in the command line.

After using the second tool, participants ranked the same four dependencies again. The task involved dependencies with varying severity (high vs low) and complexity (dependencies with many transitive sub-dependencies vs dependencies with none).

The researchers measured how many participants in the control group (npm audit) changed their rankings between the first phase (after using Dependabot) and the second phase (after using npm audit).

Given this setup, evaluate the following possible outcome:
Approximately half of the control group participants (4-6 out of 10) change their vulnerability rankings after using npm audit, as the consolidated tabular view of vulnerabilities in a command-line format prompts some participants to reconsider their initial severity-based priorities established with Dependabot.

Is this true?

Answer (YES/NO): NO